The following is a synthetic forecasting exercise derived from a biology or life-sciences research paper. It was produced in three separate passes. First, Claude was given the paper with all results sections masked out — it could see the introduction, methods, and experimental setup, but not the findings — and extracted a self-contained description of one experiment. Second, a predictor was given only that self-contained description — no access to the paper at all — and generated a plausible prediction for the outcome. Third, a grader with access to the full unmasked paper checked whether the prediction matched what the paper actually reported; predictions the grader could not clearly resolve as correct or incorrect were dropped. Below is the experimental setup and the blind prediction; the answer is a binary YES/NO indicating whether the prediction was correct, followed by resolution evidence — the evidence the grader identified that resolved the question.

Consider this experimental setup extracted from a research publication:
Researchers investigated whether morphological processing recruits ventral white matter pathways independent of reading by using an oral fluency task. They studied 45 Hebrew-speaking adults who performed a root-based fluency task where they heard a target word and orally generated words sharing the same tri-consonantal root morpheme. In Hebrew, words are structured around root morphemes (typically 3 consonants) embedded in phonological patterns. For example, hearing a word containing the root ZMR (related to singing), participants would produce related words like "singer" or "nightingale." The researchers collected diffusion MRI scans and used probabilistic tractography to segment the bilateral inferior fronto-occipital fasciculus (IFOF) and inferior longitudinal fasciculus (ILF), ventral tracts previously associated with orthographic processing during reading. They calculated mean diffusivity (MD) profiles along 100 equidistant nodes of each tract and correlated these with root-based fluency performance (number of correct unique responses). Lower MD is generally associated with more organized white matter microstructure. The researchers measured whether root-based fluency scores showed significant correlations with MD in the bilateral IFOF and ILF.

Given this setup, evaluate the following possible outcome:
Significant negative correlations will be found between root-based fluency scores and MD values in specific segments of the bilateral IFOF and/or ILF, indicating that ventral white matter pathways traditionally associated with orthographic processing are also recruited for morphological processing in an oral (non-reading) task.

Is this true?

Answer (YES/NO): YES